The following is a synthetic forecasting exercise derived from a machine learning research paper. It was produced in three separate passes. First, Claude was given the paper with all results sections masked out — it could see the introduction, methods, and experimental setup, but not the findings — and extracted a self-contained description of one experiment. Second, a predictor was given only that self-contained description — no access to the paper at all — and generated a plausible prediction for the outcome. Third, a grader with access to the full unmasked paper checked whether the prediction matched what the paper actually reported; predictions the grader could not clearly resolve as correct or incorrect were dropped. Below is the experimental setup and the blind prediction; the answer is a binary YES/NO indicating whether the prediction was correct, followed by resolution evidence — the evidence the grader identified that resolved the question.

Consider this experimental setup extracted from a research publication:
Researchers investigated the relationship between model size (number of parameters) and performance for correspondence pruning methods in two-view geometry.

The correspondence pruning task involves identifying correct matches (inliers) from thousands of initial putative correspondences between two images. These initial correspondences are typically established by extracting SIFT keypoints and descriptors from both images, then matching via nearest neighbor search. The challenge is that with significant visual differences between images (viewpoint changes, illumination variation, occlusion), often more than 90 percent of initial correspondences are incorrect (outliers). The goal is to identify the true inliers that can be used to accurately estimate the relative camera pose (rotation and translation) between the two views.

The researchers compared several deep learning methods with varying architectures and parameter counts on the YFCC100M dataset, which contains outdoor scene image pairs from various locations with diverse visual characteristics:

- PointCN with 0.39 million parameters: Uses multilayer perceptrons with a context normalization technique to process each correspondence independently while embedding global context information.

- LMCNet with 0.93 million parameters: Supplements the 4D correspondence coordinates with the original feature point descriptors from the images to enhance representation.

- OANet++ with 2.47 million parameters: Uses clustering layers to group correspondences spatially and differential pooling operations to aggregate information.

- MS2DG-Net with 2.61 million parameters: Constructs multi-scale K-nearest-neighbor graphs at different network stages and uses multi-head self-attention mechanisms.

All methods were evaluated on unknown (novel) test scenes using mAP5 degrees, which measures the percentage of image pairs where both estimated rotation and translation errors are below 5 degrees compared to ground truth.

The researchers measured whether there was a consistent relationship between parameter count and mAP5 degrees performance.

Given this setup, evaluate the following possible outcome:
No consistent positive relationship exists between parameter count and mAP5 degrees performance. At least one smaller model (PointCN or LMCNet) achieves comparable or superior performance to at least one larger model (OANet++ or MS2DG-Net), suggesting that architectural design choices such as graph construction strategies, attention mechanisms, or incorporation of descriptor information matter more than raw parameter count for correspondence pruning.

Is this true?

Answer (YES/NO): YES